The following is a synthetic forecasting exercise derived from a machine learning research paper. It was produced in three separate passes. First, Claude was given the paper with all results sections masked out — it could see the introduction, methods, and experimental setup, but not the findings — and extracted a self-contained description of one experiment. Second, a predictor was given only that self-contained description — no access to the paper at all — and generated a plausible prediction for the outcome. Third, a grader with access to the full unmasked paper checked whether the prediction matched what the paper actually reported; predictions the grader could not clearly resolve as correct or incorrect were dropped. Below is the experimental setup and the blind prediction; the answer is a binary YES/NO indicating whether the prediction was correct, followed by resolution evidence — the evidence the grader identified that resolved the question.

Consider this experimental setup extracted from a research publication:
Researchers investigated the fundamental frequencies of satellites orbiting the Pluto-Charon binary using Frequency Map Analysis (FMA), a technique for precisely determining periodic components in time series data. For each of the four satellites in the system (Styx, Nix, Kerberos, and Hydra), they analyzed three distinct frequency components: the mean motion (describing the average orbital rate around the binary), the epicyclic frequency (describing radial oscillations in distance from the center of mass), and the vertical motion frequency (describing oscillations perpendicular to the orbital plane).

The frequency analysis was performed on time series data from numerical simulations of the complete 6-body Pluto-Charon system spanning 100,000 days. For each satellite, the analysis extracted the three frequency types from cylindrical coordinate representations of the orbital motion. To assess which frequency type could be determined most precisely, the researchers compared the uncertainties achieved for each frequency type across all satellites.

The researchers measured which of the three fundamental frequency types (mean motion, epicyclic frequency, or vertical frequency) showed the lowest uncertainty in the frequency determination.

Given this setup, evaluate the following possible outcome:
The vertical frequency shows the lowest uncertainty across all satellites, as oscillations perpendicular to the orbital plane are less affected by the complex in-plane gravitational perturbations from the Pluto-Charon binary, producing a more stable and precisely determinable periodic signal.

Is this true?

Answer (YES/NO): NO